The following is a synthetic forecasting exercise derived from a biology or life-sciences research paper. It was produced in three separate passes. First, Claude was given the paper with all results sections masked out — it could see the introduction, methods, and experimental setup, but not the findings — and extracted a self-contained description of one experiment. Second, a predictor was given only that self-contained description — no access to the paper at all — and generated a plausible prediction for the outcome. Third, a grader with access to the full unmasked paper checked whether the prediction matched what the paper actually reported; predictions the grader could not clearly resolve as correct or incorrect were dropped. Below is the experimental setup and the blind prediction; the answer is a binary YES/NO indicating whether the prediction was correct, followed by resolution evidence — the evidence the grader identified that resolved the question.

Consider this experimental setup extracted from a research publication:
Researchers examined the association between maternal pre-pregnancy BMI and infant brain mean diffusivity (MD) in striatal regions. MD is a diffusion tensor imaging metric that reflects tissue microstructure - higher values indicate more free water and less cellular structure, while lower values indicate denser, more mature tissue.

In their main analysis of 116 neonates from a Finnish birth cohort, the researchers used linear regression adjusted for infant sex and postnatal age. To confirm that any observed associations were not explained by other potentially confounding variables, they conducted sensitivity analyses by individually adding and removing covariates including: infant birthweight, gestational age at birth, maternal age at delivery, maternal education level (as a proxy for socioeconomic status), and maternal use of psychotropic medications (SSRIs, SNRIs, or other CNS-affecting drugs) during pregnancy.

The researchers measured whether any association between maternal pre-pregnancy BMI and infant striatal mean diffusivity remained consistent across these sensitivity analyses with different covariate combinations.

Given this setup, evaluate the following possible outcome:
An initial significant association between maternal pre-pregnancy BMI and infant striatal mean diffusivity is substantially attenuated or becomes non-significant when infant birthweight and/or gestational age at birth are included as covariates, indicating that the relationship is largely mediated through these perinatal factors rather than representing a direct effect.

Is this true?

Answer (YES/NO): NO